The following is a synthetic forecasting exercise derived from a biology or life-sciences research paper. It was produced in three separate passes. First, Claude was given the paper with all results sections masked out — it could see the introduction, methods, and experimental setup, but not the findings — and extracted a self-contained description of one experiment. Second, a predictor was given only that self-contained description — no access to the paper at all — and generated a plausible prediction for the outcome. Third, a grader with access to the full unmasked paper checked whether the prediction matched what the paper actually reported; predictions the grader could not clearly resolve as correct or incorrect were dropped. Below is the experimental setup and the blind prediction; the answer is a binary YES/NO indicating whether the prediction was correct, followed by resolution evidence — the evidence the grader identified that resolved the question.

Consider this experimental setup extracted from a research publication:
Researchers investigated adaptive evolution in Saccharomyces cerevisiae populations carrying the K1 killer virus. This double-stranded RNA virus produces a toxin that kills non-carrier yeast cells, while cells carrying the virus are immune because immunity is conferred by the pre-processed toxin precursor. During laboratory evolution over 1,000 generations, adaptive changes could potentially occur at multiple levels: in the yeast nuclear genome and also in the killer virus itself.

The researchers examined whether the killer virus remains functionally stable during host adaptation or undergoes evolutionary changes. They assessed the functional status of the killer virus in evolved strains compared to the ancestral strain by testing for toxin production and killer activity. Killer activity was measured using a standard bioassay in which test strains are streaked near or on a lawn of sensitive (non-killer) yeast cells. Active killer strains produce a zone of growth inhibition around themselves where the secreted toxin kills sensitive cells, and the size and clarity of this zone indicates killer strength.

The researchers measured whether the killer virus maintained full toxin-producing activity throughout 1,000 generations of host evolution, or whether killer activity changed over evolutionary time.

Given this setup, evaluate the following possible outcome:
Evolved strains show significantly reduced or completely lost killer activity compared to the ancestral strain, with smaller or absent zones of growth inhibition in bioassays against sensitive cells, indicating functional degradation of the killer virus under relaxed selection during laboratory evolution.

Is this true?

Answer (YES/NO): YES